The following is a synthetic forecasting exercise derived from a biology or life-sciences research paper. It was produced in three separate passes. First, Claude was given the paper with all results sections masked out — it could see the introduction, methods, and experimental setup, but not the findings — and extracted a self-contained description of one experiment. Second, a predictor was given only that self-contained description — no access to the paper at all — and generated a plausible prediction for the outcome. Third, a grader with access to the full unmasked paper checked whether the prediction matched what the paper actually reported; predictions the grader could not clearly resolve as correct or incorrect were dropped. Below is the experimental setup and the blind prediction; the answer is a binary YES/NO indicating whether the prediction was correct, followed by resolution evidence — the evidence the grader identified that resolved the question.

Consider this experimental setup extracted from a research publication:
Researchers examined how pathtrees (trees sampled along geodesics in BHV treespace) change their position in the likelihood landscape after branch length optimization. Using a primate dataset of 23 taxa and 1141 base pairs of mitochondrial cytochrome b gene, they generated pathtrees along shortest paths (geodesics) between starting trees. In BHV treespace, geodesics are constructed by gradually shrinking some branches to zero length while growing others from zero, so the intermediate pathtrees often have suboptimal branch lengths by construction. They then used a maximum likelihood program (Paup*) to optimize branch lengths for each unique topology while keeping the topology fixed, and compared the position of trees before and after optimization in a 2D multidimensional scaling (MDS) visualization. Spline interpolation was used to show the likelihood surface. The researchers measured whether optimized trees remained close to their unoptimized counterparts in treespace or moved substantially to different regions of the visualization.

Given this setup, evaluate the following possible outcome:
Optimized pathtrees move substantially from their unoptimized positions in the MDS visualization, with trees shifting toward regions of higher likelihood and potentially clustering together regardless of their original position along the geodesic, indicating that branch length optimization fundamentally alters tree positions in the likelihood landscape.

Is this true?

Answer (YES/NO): NO